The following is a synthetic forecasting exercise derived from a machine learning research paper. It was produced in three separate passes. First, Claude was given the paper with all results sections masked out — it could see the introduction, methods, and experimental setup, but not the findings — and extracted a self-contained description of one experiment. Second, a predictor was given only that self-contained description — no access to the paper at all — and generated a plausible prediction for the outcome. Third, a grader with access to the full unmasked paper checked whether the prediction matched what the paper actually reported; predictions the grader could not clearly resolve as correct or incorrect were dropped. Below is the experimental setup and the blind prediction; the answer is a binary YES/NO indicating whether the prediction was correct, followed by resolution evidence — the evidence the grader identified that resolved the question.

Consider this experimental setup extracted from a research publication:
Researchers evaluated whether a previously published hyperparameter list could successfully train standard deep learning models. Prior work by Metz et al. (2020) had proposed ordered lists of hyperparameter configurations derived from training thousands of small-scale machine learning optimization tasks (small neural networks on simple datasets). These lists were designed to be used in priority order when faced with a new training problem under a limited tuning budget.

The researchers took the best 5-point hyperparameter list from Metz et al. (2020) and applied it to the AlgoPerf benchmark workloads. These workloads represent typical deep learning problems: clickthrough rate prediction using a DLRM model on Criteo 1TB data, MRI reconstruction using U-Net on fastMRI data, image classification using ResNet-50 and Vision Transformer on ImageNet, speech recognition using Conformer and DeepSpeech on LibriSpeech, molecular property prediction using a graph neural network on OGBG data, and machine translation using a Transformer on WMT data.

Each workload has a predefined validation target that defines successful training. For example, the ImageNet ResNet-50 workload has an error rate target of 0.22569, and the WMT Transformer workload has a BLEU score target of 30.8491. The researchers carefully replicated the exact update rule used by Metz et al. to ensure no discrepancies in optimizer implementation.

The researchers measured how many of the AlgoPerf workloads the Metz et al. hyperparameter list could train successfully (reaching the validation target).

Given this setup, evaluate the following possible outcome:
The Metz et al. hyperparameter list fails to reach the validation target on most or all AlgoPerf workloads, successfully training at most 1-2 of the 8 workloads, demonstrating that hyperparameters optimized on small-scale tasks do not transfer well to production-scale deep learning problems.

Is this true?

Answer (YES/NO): YES